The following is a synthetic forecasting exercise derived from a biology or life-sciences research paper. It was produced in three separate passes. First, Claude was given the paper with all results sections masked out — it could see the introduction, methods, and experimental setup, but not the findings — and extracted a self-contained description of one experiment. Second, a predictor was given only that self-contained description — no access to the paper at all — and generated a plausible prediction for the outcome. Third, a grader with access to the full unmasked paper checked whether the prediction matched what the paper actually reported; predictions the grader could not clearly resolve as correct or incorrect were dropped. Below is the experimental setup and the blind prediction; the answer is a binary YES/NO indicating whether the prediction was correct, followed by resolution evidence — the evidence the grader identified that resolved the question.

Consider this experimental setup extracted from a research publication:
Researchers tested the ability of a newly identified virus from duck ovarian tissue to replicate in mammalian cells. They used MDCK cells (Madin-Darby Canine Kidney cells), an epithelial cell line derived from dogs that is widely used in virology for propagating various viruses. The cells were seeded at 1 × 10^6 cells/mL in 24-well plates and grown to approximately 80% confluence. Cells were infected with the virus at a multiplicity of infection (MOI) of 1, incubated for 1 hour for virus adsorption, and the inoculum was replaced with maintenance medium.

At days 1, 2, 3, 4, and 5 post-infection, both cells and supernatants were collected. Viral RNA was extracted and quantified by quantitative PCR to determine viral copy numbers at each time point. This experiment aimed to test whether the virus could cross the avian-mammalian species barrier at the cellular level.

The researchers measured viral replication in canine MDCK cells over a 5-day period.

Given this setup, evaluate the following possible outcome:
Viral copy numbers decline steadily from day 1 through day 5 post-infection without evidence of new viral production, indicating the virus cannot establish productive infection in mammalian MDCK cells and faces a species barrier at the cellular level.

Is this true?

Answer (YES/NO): NO